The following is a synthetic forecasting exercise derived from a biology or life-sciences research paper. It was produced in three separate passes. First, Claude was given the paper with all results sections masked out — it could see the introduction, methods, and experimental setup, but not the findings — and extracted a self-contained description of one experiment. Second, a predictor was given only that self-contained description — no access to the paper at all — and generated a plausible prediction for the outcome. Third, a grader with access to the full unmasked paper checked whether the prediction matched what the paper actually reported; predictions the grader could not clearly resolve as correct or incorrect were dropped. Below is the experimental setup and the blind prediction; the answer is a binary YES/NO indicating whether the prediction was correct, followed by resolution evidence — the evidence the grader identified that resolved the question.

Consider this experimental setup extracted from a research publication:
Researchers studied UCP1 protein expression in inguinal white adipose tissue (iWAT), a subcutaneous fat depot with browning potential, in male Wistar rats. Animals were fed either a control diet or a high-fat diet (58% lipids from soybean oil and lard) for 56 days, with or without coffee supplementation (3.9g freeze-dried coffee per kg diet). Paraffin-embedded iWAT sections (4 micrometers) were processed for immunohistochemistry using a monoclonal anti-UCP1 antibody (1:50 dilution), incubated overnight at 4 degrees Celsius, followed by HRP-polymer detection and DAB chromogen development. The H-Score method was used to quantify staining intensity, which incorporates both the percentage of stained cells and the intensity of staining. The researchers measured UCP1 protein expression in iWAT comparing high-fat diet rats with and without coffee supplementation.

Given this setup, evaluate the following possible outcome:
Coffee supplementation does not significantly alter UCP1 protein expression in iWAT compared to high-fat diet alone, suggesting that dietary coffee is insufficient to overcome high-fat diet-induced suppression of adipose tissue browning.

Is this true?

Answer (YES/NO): NO